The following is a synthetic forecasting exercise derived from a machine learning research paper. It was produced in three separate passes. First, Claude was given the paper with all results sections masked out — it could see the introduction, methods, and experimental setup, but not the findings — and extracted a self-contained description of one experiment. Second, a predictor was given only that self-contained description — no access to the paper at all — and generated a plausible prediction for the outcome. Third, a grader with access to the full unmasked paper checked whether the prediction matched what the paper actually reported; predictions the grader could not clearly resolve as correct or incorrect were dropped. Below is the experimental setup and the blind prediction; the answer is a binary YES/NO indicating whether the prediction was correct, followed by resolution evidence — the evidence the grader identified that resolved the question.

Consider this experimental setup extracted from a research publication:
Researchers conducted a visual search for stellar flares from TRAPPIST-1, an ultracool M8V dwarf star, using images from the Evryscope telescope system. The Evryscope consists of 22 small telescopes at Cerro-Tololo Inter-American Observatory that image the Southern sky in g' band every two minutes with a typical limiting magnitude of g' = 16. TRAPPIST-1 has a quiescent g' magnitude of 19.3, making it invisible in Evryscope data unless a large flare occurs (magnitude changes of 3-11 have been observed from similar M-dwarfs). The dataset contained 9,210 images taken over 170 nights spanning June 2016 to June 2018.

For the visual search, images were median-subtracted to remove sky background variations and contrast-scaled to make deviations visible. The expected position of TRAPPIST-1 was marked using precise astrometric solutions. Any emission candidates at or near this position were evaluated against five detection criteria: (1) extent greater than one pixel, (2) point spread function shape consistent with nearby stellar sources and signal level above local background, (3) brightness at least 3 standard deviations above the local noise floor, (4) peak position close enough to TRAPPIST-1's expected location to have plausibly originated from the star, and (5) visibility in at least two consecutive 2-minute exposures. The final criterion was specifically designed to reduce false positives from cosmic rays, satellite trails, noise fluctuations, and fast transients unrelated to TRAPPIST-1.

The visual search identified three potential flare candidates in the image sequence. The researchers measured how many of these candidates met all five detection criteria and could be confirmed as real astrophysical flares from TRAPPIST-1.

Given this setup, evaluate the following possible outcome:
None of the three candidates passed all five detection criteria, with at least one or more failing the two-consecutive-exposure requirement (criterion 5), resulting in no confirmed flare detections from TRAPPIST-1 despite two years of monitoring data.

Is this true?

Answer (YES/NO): YES